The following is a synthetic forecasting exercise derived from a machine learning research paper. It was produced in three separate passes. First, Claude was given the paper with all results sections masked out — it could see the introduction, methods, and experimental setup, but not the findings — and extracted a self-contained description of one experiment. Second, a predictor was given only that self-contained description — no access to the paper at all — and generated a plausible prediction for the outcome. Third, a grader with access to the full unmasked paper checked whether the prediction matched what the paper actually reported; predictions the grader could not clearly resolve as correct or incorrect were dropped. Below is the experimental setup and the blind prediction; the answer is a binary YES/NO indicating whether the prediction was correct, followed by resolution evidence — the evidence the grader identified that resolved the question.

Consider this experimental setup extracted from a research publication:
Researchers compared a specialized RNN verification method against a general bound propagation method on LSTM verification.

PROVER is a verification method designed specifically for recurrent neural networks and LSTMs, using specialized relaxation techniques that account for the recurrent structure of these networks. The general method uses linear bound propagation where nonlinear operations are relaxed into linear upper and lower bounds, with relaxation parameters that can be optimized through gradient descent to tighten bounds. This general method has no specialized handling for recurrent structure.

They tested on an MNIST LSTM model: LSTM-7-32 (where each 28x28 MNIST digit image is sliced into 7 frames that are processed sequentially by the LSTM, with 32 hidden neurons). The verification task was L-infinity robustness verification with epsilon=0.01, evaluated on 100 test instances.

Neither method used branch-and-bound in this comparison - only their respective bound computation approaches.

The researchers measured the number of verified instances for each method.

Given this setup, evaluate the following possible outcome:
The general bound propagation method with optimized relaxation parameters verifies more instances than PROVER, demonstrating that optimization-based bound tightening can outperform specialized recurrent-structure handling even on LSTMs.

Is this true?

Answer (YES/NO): YES